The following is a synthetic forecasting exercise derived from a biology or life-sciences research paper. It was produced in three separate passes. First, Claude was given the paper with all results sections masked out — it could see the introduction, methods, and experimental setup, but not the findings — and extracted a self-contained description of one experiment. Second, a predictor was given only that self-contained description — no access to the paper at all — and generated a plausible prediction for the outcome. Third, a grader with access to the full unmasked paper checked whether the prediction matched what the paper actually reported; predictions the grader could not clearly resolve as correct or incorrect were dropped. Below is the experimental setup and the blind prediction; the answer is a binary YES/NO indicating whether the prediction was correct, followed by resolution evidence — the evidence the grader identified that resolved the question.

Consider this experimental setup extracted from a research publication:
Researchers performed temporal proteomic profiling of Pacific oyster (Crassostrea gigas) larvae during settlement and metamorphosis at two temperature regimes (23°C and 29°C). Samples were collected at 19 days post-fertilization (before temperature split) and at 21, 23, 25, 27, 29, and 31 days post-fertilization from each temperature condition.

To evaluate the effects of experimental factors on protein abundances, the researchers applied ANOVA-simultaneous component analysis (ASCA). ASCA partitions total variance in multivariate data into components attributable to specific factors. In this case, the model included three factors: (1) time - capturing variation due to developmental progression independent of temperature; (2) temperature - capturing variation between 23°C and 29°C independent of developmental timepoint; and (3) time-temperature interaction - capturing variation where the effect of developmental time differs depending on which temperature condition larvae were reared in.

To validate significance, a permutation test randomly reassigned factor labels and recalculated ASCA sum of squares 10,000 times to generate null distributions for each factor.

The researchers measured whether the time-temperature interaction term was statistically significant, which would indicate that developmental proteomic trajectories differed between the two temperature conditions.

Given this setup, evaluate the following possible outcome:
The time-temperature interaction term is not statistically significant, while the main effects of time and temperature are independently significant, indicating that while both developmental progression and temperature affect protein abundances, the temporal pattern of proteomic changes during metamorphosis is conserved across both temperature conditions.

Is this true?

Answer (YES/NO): NO